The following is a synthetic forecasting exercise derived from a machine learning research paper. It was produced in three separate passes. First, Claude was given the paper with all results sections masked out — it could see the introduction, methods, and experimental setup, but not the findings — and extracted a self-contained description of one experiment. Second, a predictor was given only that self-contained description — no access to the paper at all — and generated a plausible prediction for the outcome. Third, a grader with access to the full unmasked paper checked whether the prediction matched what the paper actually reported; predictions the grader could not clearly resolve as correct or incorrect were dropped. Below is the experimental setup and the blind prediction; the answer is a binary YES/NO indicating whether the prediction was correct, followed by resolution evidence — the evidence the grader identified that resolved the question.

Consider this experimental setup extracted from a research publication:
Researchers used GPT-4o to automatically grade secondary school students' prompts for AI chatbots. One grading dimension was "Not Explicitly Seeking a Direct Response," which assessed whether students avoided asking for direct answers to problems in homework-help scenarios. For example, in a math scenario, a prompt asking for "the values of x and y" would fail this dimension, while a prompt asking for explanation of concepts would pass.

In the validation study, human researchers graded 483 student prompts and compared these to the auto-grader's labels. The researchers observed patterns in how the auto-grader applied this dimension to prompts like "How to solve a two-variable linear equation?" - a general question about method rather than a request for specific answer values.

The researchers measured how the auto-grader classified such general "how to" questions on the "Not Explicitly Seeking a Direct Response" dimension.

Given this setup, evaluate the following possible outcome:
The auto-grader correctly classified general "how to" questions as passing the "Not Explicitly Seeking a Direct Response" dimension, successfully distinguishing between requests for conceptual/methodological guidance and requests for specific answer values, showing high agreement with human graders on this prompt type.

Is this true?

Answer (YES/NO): NO